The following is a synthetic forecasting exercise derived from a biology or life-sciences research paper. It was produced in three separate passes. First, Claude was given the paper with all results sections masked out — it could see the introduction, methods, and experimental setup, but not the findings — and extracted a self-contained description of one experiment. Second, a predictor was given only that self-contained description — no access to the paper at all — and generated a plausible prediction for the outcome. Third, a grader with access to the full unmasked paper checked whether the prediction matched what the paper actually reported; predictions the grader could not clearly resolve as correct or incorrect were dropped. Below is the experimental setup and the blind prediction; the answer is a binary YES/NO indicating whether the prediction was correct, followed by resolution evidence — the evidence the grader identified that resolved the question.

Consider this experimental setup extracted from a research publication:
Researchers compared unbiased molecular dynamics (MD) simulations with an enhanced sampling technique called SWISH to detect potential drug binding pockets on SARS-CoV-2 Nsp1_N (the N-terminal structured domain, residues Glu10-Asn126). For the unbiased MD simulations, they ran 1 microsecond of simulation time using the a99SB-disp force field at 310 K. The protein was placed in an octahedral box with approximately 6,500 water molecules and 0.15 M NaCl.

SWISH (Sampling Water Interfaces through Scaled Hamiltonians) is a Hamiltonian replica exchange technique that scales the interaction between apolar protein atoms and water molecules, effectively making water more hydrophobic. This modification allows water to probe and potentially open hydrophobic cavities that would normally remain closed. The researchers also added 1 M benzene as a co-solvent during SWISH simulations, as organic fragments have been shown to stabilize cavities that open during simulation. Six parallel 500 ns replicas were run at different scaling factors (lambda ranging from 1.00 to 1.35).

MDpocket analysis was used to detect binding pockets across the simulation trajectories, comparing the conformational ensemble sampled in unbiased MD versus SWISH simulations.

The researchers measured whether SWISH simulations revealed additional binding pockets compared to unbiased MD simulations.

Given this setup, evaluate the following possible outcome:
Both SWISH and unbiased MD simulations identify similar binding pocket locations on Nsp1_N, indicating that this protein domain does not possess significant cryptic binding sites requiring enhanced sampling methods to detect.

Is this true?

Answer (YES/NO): NO